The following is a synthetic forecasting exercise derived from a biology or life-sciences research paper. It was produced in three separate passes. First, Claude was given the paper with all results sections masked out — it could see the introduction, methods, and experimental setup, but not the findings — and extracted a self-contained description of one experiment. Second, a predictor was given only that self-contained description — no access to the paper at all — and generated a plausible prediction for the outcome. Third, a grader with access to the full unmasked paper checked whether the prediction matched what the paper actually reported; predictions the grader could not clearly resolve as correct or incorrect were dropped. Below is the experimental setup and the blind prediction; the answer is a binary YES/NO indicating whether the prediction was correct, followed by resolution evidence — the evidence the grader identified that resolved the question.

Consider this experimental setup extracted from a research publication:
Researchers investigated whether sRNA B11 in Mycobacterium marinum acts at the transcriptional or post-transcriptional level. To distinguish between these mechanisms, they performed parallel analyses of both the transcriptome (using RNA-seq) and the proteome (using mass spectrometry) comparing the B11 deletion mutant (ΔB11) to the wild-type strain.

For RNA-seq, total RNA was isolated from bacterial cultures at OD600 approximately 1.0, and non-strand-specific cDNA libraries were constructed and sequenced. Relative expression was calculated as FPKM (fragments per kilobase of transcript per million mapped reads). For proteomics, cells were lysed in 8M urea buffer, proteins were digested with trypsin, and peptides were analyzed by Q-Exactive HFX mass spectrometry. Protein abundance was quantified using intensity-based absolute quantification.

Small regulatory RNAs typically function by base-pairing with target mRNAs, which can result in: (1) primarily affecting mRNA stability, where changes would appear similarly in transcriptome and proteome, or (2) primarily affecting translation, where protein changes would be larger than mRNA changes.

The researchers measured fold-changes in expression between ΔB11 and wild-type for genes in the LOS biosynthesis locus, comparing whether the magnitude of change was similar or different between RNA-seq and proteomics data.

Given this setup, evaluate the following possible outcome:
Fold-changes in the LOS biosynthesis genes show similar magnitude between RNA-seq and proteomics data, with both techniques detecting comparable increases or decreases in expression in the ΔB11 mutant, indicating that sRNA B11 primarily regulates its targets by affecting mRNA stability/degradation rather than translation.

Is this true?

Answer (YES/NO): NO